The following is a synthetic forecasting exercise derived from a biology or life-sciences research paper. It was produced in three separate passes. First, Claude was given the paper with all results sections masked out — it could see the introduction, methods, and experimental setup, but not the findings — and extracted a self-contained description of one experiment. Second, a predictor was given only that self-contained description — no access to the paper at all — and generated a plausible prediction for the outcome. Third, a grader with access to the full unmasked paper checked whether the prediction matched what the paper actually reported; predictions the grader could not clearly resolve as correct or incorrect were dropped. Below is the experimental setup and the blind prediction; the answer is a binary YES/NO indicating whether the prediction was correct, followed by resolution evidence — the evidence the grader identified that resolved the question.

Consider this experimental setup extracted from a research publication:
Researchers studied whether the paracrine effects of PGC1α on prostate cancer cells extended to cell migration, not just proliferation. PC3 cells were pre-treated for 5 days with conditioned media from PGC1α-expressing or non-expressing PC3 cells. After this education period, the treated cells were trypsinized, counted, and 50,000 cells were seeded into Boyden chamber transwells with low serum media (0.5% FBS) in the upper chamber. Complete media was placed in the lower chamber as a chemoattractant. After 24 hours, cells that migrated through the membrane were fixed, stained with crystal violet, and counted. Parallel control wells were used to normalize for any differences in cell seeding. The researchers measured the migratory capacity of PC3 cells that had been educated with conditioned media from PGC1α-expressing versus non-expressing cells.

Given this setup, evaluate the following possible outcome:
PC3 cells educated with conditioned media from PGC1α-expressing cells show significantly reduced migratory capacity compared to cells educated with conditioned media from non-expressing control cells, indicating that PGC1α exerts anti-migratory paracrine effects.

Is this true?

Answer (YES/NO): NO